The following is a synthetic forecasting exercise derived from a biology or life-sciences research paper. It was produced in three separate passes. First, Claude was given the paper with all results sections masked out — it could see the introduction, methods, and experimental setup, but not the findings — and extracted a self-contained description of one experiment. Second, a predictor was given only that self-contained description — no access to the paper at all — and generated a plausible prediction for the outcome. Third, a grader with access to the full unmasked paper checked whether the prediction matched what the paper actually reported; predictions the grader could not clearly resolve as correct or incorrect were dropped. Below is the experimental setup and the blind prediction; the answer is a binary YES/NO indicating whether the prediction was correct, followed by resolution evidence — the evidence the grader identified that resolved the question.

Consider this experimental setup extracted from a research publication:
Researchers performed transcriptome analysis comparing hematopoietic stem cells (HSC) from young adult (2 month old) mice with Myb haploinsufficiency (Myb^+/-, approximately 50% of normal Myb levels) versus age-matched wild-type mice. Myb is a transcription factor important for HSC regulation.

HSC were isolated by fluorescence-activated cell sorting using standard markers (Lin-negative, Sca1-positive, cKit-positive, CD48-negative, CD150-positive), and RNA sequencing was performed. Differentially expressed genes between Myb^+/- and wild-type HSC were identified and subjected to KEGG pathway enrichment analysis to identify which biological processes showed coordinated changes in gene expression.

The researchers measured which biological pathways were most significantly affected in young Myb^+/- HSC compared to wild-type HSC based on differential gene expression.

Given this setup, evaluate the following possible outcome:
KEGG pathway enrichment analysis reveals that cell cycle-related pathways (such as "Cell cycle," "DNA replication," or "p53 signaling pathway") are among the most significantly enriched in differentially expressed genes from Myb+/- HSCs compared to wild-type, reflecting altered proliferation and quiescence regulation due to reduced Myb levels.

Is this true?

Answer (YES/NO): YES